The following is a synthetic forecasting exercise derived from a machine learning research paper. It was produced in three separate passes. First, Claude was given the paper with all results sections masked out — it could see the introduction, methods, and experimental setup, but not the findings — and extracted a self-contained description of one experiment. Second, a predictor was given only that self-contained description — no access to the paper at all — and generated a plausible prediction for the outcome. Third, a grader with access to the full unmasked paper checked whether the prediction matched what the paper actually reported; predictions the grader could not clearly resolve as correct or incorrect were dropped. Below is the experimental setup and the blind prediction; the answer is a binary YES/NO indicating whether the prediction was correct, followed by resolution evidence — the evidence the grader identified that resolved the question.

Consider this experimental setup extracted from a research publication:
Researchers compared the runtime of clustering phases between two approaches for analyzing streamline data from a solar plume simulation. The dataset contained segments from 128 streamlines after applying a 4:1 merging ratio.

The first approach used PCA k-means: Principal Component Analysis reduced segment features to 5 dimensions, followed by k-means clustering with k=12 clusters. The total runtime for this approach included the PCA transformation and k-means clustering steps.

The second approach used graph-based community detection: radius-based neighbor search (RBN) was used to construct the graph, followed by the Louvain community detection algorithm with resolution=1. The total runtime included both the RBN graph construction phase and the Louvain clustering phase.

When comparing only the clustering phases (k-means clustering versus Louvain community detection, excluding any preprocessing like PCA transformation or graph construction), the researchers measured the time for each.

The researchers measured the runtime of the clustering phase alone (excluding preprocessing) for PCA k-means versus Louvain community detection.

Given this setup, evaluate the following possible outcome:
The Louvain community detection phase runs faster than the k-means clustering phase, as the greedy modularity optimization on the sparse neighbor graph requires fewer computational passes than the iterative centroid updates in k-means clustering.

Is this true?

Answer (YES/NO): NO